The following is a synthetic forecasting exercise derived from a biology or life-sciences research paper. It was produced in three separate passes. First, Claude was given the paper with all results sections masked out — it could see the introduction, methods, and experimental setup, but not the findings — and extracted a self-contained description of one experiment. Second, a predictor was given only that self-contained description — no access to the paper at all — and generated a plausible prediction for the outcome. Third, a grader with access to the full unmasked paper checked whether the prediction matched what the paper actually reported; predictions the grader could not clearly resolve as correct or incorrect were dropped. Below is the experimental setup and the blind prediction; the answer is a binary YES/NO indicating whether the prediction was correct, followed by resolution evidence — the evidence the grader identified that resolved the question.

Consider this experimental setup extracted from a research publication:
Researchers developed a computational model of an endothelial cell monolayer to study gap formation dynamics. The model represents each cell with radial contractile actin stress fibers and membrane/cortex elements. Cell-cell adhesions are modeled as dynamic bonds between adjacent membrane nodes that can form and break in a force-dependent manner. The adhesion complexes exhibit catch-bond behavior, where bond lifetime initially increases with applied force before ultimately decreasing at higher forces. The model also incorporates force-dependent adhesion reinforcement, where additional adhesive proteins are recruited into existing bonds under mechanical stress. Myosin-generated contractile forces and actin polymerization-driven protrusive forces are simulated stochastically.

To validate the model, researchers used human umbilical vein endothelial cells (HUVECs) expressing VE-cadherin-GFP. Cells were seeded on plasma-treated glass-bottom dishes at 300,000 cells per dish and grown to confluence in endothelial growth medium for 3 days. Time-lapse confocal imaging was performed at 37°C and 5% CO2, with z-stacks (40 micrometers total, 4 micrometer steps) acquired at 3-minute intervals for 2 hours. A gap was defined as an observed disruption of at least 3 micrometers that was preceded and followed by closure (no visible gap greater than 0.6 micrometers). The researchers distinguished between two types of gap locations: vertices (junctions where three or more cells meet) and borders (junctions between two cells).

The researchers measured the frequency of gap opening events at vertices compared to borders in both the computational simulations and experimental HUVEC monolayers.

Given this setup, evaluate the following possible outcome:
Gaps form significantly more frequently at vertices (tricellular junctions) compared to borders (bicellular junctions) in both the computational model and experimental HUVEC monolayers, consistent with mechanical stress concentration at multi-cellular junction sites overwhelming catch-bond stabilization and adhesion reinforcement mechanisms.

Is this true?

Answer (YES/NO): YES